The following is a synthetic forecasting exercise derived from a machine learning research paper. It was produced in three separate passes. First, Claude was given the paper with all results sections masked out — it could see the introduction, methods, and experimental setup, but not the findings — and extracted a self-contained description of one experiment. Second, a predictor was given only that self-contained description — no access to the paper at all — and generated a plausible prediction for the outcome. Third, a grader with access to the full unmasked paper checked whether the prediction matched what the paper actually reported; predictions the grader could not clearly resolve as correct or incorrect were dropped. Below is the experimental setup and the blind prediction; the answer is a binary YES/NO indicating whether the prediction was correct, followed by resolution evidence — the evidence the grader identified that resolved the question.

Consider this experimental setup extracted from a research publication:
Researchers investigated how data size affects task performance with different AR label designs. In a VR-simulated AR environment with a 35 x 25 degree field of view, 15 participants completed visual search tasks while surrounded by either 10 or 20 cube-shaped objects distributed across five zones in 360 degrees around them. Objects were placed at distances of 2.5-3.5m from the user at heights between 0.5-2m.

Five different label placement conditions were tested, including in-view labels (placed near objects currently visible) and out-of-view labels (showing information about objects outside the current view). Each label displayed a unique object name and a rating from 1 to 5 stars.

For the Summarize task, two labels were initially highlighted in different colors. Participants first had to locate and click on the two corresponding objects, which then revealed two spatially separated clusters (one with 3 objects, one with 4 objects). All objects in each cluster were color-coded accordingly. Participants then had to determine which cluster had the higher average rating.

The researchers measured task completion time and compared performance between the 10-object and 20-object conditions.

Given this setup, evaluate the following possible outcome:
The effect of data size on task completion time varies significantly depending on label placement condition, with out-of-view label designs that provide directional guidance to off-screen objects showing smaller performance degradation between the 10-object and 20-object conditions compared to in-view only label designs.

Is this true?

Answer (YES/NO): NO